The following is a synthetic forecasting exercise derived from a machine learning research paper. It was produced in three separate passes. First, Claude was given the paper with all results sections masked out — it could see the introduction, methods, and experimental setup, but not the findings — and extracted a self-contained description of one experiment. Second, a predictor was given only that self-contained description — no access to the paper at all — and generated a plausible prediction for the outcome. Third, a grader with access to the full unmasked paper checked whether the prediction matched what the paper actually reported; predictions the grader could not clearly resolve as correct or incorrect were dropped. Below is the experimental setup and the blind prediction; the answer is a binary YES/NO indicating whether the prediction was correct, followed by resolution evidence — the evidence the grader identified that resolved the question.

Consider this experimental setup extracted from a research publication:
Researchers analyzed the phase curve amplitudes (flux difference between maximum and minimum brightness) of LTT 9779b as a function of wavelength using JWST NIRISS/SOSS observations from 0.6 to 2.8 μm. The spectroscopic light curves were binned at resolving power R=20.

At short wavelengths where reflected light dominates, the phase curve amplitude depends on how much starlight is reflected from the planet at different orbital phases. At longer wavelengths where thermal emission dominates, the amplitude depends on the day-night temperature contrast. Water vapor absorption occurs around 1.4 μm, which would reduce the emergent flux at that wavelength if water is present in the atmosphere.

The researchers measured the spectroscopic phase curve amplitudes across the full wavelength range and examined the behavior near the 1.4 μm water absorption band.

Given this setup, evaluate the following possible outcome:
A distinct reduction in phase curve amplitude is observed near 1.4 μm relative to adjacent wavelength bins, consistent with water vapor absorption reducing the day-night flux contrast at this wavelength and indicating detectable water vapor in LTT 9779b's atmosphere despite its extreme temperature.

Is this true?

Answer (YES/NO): YES